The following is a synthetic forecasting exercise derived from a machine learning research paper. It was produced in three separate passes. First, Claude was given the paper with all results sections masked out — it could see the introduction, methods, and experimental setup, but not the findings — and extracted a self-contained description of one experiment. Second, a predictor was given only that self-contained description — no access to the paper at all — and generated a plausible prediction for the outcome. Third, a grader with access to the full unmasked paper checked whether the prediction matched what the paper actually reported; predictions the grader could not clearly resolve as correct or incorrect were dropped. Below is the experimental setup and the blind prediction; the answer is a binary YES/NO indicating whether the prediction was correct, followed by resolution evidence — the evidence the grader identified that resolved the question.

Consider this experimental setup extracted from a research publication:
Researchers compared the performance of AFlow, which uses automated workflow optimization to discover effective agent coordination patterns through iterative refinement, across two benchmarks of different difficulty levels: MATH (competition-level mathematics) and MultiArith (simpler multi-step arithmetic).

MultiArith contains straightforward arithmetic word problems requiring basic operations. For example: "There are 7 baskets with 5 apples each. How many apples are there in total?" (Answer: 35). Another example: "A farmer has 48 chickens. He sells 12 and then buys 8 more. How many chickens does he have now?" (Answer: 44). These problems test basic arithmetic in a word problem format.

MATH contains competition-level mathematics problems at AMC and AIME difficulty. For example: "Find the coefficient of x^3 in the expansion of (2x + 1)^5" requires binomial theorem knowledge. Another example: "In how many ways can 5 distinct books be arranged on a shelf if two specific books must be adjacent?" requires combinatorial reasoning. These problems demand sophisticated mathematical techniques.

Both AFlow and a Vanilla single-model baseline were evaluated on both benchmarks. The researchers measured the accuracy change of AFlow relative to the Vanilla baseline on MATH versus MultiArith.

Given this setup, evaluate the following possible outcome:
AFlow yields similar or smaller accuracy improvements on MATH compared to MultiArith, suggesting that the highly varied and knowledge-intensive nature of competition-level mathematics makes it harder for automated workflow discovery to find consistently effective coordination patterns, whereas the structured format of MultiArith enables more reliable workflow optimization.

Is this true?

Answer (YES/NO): NO